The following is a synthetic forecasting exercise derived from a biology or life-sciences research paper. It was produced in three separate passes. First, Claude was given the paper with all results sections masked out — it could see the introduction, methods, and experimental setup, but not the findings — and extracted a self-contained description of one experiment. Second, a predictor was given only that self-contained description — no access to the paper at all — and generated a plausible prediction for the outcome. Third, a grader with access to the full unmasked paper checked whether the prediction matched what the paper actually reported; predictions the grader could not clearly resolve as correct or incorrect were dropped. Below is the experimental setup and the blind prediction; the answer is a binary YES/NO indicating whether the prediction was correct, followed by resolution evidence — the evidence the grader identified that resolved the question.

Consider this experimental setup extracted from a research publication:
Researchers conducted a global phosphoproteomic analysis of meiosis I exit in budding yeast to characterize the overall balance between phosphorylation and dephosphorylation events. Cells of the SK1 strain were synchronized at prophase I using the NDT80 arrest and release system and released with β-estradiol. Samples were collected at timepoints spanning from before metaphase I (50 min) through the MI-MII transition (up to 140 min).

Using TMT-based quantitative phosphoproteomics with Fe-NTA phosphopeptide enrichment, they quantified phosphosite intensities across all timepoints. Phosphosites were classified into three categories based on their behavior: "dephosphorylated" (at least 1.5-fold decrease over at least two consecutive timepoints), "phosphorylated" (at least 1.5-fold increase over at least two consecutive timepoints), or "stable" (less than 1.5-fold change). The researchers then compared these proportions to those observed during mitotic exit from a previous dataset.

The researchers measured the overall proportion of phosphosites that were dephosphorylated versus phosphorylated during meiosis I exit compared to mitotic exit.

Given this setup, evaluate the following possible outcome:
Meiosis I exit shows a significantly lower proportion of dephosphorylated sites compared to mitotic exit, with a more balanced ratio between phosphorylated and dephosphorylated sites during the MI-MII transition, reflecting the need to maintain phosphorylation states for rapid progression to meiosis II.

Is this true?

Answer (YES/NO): YES